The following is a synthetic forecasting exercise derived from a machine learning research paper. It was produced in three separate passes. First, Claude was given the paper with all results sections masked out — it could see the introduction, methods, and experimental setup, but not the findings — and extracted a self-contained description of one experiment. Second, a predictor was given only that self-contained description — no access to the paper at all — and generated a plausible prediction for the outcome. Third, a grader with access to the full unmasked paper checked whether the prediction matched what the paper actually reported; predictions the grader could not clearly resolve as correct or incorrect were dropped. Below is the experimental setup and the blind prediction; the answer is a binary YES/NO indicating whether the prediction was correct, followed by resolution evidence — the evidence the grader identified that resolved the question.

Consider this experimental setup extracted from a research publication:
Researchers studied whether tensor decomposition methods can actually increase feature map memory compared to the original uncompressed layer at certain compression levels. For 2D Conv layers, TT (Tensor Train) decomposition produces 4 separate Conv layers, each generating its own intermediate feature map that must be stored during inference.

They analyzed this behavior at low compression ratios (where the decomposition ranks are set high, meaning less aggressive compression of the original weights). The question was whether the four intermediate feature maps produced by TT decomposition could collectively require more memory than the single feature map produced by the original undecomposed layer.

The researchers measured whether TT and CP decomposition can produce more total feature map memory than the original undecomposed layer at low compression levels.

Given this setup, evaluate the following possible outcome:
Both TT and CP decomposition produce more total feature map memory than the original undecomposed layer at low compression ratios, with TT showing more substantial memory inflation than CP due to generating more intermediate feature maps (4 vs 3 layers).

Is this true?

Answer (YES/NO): NO